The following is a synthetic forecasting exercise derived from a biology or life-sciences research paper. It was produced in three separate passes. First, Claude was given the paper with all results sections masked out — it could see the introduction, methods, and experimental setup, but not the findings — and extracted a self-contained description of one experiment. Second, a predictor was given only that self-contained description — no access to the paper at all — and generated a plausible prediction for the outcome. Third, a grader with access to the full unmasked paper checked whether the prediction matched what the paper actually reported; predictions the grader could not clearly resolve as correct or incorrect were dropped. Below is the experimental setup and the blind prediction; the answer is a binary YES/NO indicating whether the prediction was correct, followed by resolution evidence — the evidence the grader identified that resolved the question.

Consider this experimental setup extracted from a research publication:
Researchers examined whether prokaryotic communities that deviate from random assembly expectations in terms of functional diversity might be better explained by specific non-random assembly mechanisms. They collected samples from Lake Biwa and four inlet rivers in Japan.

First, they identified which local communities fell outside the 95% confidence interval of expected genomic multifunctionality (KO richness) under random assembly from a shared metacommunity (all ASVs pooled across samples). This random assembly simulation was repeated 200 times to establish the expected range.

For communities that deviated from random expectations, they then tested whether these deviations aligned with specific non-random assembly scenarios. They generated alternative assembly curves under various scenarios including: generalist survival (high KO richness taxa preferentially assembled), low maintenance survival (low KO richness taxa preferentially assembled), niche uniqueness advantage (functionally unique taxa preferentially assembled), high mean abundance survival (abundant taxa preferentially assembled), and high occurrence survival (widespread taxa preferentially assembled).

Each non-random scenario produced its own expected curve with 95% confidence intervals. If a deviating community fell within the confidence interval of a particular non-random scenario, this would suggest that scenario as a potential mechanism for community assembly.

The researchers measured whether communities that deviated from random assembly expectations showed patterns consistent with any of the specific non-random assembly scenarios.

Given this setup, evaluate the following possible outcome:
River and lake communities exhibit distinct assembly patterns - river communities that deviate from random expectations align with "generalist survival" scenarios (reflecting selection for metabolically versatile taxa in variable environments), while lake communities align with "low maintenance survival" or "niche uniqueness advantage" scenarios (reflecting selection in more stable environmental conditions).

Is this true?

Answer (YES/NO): NO